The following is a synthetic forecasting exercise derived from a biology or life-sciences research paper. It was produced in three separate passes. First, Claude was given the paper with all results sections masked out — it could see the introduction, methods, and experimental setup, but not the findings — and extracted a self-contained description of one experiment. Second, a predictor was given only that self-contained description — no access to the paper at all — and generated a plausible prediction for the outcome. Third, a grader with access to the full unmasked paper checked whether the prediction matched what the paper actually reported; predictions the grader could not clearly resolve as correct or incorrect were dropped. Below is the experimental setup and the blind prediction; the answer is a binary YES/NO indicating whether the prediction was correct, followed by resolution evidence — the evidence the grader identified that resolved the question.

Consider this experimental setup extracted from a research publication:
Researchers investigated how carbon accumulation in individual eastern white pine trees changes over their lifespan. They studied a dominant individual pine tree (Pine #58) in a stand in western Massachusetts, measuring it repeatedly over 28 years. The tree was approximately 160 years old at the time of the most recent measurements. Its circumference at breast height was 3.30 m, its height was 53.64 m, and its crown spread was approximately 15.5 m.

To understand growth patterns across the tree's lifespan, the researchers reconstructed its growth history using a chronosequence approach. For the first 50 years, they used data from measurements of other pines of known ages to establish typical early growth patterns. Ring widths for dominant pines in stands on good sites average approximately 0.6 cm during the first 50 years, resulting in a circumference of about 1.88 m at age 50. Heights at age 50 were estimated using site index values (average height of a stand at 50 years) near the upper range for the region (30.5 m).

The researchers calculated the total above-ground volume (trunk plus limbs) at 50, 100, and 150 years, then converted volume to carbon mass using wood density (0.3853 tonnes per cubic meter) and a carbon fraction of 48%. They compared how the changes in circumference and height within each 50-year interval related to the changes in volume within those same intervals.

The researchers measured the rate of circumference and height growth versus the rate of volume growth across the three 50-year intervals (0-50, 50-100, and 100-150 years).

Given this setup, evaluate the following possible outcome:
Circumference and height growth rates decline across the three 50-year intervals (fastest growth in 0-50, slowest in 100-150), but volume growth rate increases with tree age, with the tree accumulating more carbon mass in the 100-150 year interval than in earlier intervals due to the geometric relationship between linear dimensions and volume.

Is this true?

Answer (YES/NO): YES